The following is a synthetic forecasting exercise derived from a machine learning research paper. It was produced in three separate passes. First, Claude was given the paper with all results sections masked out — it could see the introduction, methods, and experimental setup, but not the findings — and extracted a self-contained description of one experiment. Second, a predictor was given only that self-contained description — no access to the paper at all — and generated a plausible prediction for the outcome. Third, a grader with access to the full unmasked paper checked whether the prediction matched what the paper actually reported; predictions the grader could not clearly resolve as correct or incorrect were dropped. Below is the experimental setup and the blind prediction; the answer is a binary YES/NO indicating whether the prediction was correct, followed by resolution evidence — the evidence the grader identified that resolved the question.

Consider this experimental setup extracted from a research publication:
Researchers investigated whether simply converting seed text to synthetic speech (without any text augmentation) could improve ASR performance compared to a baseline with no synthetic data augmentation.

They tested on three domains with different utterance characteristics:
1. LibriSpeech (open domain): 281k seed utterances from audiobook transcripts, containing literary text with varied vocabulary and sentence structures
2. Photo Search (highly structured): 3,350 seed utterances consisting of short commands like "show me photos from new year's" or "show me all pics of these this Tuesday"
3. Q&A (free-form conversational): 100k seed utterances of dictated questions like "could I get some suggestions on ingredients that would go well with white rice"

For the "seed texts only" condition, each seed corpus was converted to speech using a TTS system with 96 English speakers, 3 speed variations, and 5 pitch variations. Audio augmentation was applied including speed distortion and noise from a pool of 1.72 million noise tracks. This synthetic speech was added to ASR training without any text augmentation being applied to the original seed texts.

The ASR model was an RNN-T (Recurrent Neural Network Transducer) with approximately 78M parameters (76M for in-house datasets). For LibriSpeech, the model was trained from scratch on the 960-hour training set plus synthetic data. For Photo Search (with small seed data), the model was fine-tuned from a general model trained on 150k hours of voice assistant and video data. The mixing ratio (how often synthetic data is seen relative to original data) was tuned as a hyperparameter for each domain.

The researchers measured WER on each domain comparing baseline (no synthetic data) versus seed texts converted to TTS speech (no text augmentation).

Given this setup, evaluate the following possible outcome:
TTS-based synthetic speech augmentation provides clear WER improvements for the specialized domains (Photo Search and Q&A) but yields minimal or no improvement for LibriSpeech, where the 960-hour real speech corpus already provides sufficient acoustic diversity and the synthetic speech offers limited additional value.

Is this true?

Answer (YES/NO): NO